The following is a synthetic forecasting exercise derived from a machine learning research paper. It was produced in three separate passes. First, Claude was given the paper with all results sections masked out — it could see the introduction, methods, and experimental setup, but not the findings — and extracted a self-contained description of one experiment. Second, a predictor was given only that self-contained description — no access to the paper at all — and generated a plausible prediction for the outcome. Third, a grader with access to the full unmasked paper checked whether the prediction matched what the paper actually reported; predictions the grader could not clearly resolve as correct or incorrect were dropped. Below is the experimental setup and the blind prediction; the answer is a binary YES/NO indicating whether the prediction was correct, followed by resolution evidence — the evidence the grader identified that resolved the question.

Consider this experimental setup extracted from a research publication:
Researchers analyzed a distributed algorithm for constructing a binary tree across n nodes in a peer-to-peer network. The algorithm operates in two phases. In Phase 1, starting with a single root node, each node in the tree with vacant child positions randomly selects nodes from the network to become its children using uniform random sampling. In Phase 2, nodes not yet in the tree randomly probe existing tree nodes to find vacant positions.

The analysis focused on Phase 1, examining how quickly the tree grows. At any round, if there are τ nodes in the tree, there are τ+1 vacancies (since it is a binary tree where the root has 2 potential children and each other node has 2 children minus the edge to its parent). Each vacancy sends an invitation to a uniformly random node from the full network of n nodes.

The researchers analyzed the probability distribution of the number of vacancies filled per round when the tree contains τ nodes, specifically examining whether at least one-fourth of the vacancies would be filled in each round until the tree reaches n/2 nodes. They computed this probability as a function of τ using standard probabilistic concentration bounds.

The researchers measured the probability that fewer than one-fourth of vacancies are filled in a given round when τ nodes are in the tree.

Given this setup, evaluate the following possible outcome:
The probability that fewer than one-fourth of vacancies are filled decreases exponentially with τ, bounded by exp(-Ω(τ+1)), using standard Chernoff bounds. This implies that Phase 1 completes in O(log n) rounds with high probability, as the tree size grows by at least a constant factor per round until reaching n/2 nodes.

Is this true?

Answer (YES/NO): YES